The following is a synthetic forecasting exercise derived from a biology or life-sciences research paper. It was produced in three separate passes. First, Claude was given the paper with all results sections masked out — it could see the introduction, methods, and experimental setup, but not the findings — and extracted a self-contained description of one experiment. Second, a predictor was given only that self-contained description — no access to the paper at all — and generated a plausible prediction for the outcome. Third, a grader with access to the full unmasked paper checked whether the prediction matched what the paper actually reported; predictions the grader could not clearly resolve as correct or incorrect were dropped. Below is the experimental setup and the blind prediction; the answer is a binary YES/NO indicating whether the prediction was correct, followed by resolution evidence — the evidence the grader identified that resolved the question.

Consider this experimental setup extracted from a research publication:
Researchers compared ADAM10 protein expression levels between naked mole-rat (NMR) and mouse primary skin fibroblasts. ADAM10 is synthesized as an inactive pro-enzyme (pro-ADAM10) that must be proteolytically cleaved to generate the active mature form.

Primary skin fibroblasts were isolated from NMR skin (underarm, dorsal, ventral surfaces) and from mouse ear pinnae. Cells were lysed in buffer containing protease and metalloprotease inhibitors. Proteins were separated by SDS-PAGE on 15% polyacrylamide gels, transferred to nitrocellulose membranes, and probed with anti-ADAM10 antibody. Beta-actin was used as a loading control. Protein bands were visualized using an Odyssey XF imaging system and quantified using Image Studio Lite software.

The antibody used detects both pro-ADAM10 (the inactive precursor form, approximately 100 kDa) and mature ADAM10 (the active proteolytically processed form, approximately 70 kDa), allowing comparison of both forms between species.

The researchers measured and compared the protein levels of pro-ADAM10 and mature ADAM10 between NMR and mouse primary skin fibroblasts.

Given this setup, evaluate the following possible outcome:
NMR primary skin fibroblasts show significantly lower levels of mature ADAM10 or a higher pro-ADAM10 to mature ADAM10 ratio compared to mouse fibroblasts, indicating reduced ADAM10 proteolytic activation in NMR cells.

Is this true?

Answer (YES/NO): YES